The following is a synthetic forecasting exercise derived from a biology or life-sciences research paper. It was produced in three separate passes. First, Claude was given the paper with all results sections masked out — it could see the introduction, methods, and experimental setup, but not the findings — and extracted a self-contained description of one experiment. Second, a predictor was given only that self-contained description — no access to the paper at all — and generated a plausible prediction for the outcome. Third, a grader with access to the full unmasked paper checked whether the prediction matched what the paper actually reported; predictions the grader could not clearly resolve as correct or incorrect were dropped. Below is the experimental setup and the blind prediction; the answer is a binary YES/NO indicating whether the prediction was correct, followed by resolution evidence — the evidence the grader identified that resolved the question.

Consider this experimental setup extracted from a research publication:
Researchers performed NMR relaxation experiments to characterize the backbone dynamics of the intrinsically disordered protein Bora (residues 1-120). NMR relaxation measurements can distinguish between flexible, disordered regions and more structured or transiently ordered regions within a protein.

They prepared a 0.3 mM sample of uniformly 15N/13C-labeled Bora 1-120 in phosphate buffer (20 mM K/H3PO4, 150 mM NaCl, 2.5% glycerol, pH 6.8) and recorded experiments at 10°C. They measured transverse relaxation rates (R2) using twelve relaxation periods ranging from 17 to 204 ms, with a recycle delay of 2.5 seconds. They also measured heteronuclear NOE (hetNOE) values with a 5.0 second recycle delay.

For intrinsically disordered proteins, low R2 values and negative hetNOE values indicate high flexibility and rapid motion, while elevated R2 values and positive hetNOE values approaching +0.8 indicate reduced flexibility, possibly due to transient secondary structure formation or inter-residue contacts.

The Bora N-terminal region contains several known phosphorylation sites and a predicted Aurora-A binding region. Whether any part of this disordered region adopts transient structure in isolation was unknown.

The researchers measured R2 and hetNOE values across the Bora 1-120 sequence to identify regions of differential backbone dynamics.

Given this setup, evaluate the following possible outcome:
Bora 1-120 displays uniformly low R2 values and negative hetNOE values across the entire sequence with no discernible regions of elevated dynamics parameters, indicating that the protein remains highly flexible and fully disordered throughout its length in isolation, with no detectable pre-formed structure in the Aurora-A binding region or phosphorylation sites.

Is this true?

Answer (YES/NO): NO